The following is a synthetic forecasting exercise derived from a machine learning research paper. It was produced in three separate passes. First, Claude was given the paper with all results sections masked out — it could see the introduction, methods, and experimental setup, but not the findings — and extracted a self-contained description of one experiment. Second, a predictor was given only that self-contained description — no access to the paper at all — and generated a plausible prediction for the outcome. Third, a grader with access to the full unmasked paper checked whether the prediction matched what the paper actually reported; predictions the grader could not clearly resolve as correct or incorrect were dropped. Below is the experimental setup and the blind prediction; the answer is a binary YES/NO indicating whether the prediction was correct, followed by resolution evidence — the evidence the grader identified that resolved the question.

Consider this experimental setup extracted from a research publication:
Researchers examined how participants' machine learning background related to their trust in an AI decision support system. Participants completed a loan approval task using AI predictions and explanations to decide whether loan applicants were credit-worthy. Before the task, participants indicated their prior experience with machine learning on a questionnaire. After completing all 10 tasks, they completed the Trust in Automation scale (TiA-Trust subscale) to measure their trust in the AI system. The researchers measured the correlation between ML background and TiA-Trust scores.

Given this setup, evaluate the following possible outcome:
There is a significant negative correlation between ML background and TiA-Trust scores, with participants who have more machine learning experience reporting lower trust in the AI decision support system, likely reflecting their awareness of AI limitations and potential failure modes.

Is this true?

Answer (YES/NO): NO